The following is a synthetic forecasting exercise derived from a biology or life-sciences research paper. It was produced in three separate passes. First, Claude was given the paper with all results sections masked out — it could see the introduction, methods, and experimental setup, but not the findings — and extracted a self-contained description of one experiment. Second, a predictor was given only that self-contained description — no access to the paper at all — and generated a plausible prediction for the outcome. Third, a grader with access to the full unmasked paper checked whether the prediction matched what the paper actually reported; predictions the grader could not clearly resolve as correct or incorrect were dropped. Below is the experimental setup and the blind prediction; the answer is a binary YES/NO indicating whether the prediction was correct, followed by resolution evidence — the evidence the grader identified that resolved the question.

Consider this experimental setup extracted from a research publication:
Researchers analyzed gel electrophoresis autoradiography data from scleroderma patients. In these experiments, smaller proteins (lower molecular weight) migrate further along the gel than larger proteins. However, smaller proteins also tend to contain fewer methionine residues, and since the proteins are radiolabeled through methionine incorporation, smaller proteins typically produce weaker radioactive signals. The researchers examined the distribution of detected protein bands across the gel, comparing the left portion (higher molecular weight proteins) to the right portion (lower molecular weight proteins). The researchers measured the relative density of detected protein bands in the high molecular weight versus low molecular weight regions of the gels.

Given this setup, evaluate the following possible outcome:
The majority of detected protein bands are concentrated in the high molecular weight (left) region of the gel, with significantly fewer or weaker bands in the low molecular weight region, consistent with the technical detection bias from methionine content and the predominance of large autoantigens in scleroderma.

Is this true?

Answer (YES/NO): YES